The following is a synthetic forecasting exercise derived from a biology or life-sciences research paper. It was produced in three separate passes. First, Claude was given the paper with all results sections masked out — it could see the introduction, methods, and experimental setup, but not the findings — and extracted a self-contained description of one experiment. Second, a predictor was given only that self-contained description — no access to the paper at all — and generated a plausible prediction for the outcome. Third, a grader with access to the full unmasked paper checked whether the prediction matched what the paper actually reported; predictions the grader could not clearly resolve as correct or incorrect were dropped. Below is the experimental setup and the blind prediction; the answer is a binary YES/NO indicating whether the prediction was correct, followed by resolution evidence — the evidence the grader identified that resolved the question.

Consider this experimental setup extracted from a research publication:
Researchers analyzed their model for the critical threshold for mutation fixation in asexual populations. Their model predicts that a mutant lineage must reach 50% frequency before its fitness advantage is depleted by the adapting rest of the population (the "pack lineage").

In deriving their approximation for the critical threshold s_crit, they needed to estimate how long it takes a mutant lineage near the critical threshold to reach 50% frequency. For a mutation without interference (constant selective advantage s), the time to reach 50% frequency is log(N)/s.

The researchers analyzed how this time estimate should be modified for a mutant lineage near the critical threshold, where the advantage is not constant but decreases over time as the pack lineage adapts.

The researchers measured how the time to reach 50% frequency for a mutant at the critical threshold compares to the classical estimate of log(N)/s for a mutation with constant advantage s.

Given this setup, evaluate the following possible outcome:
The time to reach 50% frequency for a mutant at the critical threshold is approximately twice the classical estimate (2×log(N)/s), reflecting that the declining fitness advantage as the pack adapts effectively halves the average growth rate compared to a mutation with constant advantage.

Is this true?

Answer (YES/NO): YES